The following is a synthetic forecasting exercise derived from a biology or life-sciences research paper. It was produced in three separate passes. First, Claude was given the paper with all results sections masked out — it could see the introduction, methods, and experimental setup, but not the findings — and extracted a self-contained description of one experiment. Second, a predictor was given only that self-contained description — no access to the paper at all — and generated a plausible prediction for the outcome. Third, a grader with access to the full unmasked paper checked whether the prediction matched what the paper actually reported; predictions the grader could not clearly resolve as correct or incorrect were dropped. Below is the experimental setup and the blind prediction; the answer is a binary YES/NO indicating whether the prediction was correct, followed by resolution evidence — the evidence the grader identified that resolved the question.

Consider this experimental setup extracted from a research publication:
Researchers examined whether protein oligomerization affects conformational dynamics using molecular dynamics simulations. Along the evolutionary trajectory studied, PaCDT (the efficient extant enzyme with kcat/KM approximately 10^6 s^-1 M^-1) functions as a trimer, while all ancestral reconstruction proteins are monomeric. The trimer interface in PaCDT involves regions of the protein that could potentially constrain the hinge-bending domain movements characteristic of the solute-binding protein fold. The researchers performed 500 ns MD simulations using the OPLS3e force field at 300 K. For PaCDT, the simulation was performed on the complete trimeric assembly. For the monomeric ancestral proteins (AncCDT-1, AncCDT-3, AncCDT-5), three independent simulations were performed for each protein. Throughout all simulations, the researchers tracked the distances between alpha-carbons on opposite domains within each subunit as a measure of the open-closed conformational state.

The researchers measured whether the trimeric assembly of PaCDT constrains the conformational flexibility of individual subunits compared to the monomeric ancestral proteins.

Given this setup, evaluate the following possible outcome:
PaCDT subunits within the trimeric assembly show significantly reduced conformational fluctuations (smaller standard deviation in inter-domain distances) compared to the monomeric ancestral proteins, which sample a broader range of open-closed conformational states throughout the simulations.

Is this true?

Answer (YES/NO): NO